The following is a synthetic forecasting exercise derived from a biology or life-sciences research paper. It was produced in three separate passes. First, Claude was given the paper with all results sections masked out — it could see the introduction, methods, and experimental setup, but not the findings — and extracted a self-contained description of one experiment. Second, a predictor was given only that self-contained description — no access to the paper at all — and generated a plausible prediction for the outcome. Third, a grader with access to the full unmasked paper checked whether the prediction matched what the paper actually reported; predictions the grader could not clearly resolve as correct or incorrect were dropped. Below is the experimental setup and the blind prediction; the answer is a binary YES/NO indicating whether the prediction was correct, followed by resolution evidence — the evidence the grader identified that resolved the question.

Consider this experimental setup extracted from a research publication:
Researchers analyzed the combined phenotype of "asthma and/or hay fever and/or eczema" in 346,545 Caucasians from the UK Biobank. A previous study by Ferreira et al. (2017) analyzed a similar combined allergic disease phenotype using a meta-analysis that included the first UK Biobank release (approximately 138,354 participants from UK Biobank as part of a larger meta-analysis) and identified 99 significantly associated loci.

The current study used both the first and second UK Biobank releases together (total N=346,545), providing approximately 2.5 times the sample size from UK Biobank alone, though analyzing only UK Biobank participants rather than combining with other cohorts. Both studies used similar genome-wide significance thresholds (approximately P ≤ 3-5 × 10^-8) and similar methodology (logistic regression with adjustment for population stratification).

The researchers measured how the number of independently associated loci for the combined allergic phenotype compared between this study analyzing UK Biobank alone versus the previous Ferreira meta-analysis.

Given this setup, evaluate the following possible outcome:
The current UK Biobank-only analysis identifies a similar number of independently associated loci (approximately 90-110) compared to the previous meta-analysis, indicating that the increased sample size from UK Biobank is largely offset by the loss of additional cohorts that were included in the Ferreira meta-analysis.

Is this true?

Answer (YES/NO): YES